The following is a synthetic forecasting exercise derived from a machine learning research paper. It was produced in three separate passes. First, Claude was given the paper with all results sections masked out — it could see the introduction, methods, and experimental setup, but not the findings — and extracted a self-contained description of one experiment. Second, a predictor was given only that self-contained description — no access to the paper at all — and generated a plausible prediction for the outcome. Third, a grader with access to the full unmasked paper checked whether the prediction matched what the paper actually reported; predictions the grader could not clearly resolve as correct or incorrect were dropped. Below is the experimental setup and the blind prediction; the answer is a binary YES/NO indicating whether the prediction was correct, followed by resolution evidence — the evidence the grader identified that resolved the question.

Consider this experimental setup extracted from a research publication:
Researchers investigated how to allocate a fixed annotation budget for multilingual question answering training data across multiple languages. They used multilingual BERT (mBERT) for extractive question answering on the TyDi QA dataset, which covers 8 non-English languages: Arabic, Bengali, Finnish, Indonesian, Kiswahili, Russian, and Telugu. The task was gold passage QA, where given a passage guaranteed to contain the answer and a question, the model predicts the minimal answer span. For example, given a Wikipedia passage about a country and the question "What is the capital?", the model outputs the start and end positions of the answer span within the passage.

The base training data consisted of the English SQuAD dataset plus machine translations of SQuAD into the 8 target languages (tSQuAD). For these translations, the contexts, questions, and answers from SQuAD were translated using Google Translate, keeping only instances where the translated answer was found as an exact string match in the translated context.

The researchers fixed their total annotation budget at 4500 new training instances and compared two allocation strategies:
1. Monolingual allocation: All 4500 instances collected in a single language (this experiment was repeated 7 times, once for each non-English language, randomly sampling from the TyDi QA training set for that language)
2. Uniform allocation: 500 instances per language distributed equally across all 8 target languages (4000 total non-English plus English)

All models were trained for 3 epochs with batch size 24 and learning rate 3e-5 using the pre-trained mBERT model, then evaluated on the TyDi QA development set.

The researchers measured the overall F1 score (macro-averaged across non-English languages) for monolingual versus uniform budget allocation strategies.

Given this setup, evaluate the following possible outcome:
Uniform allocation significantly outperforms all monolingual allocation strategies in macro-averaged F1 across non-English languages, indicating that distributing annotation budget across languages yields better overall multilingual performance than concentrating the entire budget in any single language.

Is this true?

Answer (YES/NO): YES